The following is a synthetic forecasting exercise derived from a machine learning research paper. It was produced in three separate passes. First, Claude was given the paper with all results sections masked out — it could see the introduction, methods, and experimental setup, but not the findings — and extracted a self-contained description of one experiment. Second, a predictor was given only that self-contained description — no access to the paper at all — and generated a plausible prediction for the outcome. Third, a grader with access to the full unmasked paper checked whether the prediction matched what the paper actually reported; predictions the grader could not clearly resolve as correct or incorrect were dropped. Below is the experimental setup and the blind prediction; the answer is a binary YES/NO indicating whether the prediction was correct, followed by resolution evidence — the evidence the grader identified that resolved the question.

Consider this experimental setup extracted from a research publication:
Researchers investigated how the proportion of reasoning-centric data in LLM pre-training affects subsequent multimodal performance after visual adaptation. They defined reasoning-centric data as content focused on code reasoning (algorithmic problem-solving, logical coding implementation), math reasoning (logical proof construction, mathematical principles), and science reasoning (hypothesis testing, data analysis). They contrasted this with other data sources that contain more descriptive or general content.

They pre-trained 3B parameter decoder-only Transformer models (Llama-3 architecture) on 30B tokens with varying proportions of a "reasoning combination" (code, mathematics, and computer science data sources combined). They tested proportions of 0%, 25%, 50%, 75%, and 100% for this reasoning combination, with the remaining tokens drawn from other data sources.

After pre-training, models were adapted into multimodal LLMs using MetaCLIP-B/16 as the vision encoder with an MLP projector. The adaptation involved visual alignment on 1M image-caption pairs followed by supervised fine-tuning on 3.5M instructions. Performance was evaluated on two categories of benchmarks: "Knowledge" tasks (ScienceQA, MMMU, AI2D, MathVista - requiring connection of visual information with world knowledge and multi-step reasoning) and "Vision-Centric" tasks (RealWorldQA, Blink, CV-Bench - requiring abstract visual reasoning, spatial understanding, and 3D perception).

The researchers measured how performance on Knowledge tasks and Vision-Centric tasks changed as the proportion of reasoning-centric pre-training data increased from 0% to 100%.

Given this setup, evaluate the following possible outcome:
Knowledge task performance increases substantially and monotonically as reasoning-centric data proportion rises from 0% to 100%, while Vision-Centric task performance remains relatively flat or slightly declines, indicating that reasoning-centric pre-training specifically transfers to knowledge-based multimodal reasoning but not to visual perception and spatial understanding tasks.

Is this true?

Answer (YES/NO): NO